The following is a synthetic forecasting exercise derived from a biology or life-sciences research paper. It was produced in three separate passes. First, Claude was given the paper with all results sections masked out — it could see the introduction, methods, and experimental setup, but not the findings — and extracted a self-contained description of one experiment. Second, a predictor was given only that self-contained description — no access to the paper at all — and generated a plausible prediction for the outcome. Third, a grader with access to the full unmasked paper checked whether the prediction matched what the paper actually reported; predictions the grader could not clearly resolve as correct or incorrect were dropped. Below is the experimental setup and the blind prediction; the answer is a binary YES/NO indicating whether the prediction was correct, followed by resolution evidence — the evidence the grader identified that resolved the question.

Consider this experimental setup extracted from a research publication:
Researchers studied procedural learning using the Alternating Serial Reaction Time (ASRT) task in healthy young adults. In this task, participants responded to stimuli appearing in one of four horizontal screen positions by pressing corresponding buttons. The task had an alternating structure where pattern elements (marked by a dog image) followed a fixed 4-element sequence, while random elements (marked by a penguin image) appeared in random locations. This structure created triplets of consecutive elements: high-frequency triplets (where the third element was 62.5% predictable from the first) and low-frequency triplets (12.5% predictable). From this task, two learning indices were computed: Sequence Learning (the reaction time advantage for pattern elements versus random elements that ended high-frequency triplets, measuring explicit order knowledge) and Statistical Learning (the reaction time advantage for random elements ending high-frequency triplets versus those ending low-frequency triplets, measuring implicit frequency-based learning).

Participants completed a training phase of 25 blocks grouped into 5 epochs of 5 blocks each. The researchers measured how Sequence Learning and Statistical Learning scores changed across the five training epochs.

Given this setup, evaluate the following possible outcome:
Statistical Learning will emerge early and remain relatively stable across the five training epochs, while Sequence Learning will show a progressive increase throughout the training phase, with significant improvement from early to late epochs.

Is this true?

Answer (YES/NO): YES